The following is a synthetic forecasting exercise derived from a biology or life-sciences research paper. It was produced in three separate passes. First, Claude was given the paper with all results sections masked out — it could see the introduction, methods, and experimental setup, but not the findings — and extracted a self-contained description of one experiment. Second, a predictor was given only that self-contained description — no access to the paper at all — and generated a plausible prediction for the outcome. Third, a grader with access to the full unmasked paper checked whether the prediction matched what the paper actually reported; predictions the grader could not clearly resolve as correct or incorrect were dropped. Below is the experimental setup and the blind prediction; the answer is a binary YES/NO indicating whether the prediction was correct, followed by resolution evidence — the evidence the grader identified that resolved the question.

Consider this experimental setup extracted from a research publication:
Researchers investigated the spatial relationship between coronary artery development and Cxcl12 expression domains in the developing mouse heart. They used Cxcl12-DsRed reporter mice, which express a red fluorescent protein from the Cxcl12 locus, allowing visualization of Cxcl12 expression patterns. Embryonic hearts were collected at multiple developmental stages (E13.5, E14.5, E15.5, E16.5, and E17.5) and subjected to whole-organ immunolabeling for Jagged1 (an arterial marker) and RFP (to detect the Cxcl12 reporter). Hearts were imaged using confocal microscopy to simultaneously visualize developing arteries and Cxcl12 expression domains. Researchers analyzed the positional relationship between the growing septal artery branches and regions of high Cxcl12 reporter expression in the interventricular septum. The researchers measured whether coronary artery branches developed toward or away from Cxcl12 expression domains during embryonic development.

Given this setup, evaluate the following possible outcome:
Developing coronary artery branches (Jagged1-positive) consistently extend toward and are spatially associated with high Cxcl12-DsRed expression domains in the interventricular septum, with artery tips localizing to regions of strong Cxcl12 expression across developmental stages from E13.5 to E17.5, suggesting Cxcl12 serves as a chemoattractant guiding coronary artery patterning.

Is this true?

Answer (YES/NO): YES